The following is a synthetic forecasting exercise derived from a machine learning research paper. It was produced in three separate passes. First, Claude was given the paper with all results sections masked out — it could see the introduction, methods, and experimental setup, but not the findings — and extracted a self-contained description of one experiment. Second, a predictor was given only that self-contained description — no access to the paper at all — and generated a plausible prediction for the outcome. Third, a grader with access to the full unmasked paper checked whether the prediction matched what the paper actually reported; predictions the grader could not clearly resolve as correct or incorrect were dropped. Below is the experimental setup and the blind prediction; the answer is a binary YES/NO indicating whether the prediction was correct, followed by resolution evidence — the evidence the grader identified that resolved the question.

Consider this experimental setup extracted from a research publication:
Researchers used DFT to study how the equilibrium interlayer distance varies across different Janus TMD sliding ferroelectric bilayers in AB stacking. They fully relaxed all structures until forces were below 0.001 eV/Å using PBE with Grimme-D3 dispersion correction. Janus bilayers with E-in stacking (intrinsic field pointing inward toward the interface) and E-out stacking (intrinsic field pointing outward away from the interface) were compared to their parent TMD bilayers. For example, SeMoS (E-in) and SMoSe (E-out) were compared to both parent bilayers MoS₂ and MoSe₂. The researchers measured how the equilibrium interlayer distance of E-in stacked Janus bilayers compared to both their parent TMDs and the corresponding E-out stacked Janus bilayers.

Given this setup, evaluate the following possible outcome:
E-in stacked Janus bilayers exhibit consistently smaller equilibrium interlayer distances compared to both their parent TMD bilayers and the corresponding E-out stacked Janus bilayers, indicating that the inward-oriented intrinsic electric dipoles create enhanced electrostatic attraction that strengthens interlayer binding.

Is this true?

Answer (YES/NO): YES